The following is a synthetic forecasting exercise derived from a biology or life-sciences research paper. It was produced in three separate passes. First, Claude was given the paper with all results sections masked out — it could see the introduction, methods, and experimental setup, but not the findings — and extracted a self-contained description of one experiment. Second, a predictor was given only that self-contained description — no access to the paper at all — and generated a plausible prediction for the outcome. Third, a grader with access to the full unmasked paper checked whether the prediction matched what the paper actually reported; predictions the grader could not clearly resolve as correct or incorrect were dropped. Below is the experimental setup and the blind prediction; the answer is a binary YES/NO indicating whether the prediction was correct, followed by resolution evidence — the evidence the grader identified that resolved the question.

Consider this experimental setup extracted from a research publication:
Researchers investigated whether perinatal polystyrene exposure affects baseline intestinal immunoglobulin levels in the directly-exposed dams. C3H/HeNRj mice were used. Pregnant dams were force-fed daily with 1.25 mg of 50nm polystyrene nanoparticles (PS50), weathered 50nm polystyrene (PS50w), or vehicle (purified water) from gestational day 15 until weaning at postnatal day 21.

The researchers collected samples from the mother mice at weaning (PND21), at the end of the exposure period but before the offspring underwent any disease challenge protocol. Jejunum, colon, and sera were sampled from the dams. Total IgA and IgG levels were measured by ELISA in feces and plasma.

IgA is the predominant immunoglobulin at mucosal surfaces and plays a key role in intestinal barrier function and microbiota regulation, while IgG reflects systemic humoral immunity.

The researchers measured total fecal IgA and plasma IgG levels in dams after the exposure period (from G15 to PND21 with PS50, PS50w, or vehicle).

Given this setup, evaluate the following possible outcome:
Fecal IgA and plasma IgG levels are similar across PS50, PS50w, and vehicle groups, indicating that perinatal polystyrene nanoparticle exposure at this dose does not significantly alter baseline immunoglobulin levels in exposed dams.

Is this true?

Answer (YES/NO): YES